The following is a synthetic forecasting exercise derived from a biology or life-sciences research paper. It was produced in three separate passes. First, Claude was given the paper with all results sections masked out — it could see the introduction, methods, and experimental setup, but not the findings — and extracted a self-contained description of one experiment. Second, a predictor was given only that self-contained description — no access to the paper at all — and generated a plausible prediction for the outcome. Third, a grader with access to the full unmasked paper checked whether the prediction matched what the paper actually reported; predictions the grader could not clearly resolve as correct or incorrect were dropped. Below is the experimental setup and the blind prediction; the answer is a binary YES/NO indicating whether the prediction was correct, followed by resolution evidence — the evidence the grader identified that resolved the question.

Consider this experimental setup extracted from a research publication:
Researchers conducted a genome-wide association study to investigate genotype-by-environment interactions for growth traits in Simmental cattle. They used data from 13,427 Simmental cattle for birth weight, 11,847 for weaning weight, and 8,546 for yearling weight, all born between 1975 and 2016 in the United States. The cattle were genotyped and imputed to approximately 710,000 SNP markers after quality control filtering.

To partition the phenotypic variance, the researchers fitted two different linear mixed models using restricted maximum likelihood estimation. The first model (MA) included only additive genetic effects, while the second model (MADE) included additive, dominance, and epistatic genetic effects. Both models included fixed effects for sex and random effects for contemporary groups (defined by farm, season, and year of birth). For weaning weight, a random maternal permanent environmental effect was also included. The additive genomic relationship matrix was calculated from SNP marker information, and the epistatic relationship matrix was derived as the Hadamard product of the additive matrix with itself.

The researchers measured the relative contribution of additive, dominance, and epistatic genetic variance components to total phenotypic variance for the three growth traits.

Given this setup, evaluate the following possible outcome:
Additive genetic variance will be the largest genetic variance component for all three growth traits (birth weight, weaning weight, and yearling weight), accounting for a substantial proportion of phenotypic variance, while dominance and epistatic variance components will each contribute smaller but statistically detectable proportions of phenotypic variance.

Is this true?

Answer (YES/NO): NO